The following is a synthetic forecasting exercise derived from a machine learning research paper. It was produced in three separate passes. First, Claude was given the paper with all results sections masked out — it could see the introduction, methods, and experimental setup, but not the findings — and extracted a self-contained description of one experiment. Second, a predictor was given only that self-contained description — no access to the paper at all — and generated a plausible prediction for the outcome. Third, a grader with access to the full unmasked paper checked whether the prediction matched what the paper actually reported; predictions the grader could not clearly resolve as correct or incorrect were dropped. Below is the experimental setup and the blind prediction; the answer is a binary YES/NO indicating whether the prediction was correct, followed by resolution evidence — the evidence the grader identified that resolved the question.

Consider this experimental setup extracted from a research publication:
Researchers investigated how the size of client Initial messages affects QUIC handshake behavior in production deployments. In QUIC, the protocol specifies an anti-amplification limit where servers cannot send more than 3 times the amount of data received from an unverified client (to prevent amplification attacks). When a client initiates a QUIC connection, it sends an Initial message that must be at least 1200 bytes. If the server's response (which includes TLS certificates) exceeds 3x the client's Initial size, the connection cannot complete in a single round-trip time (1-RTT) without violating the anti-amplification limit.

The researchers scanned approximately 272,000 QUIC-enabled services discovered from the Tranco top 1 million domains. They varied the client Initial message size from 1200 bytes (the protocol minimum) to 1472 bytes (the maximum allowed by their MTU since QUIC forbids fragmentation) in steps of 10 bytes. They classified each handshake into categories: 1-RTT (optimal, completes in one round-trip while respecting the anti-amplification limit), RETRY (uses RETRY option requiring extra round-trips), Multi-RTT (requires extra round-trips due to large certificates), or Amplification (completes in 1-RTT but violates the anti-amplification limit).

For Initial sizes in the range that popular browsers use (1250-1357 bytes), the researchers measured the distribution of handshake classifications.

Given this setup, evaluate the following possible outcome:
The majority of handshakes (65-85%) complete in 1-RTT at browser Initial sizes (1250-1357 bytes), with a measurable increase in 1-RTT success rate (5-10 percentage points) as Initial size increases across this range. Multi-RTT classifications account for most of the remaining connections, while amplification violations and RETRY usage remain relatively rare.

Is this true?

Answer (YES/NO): NO